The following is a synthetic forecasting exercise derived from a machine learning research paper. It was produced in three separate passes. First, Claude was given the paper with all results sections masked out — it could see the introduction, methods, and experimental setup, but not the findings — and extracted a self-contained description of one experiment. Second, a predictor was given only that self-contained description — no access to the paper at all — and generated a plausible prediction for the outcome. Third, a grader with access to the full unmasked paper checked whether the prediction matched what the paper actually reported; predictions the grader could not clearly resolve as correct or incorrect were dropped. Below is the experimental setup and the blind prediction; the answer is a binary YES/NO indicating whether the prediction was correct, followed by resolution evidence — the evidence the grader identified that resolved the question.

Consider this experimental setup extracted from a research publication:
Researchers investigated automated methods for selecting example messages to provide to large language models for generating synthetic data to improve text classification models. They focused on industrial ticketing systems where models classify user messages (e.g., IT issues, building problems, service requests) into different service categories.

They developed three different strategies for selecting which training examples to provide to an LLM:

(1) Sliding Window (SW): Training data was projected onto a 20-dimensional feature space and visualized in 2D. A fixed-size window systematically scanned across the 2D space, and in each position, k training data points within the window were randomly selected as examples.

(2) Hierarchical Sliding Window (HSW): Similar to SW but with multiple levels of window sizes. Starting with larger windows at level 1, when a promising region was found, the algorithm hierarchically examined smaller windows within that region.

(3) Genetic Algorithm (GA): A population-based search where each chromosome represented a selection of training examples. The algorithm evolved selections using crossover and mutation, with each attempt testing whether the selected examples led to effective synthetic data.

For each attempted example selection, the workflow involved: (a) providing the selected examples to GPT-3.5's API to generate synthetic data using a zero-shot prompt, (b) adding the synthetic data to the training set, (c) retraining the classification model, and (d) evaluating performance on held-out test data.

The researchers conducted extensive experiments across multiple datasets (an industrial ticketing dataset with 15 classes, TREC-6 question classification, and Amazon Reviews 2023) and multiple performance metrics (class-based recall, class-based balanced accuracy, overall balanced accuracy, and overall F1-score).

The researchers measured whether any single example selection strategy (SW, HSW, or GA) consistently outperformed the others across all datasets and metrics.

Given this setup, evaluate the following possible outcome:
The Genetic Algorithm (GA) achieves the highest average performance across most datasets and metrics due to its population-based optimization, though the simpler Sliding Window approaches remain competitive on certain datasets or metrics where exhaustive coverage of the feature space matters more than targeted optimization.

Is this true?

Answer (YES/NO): NO